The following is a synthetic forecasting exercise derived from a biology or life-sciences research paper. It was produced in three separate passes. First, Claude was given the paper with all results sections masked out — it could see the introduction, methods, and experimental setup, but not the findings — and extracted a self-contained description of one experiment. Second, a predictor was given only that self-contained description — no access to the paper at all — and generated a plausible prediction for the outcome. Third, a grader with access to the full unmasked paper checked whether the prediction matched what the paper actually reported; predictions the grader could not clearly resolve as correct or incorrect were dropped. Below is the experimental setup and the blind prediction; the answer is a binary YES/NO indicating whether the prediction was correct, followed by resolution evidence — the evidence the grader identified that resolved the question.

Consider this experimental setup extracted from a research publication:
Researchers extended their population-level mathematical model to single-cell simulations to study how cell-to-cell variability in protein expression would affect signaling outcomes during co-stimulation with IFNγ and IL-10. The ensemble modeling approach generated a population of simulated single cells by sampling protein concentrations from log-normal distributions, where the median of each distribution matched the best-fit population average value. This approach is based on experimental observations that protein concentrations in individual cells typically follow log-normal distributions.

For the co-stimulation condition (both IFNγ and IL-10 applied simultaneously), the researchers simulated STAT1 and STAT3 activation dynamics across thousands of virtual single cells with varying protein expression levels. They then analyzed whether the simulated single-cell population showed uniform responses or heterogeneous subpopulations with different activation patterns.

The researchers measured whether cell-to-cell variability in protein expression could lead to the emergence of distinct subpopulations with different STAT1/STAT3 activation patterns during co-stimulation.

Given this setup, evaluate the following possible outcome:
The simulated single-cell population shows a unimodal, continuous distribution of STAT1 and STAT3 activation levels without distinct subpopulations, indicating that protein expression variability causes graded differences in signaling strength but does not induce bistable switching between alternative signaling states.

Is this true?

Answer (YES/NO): NO